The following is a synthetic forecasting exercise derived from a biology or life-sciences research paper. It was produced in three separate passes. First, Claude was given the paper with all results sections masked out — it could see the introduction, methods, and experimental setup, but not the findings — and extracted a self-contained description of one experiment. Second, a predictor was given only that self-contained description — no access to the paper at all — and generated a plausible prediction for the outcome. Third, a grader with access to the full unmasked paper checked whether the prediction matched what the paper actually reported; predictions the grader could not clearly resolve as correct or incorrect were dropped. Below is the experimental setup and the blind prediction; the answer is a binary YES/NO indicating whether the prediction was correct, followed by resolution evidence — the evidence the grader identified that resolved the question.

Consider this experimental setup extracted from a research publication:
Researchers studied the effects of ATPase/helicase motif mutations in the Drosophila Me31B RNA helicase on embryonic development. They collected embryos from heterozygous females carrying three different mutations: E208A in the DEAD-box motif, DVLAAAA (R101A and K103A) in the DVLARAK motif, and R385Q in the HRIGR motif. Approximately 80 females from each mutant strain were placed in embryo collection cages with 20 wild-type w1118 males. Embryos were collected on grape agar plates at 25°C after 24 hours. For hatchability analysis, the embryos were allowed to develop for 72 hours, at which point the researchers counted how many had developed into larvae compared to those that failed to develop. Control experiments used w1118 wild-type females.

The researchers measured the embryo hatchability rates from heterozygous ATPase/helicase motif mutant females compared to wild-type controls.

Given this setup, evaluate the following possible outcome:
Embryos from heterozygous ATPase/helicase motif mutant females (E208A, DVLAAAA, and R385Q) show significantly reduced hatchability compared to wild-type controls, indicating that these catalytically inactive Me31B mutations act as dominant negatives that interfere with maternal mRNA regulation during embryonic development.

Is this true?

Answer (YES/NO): YES